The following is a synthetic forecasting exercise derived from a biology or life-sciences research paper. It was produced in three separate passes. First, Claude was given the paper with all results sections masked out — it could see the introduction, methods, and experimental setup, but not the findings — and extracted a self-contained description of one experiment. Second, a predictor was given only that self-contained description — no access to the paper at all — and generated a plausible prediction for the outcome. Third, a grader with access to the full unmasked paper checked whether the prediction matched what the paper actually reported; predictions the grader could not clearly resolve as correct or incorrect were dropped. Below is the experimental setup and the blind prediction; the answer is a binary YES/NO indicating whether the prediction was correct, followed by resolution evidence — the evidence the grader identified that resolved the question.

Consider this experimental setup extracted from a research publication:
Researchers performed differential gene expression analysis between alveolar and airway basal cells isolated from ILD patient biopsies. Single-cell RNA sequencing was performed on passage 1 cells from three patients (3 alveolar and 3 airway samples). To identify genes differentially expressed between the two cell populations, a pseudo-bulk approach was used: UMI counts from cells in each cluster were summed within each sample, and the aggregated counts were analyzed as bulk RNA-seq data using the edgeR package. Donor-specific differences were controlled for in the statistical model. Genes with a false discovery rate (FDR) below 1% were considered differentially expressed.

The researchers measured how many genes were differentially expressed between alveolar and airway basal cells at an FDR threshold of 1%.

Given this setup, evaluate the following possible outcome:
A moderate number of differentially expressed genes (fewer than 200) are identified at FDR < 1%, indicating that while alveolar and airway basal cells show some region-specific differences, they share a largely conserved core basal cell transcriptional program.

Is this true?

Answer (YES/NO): NO